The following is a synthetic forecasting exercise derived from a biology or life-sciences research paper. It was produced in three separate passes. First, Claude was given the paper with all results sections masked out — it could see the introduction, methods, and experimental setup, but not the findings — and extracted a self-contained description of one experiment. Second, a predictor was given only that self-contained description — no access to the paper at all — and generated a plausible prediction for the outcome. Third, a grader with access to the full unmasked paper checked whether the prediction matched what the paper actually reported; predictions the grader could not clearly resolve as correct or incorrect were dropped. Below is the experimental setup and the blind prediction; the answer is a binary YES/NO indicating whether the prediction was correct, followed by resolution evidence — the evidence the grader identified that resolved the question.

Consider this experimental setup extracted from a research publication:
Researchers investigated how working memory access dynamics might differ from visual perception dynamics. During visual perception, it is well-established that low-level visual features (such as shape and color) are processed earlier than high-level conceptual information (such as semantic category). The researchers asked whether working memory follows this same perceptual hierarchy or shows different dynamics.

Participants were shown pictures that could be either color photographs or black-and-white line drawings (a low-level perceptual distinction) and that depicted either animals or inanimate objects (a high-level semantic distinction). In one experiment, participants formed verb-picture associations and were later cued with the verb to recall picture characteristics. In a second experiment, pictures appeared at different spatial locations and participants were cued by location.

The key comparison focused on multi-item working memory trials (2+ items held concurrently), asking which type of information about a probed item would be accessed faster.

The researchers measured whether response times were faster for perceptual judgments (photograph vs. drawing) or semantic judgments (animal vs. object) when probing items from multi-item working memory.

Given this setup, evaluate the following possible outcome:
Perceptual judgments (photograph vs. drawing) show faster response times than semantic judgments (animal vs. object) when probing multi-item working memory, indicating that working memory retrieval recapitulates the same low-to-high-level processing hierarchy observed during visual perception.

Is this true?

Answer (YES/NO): NO